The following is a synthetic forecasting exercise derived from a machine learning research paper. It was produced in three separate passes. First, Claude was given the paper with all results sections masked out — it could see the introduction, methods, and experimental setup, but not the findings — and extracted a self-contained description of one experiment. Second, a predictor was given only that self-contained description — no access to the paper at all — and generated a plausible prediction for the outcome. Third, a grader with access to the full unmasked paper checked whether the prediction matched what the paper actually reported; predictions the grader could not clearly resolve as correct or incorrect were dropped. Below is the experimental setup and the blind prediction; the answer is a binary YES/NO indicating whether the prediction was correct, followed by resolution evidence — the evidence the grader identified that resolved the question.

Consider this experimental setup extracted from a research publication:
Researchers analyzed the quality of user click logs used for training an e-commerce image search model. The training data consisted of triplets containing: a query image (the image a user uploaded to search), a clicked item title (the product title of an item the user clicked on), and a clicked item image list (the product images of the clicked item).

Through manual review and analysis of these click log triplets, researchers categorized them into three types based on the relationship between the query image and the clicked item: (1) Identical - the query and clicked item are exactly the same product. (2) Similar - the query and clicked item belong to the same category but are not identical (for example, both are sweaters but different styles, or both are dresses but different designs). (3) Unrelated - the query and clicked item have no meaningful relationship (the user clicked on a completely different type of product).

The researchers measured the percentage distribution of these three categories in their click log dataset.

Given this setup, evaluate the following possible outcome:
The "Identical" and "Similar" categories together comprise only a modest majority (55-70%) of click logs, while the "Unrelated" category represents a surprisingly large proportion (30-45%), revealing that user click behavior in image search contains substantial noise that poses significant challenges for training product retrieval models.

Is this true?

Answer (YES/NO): NO